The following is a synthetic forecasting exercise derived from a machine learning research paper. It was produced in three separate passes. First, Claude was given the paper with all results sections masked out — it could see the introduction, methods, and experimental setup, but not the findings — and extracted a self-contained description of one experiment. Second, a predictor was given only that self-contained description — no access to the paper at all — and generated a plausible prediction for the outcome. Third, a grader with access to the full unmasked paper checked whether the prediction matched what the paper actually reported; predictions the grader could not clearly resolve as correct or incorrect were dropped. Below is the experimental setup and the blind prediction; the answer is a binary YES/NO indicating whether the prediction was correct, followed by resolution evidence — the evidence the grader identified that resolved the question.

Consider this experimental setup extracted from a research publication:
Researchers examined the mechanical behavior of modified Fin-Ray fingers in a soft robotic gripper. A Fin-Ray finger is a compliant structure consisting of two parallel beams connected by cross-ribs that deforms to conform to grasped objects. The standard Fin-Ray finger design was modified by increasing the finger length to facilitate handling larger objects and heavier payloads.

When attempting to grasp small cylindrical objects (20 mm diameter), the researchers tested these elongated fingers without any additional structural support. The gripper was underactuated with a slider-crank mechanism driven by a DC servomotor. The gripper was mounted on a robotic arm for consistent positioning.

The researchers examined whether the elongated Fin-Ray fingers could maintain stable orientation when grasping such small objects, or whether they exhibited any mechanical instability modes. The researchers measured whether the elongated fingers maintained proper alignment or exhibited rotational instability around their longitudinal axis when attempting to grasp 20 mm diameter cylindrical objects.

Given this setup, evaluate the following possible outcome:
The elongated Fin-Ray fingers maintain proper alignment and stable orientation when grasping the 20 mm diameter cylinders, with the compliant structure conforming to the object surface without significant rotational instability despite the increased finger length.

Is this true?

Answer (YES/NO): NO